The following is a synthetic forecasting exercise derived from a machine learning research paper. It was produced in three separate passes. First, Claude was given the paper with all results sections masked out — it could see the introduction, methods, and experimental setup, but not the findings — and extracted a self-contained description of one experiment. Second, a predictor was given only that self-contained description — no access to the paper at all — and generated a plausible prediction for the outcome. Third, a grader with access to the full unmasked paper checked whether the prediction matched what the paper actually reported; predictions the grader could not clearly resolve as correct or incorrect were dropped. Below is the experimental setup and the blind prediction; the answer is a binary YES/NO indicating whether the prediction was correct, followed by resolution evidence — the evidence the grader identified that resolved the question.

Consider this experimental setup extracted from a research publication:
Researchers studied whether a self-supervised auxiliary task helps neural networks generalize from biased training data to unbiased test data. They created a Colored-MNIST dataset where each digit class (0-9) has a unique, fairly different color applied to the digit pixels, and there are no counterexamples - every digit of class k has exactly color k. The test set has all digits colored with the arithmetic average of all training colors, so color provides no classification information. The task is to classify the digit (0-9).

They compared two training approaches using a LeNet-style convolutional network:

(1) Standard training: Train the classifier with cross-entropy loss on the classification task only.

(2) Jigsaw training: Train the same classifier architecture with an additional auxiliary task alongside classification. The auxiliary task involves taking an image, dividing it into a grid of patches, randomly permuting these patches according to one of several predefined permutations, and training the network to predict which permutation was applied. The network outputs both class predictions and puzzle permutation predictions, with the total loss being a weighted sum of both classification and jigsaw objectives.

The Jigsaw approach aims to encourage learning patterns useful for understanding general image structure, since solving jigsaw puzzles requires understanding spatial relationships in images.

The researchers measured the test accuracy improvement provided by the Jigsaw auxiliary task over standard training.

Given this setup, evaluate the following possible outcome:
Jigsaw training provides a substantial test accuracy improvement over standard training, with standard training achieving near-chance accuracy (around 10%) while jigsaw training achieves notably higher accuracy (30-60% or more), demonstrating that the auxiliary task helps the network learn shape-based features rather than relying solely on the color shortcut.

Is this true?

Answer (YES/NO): NO